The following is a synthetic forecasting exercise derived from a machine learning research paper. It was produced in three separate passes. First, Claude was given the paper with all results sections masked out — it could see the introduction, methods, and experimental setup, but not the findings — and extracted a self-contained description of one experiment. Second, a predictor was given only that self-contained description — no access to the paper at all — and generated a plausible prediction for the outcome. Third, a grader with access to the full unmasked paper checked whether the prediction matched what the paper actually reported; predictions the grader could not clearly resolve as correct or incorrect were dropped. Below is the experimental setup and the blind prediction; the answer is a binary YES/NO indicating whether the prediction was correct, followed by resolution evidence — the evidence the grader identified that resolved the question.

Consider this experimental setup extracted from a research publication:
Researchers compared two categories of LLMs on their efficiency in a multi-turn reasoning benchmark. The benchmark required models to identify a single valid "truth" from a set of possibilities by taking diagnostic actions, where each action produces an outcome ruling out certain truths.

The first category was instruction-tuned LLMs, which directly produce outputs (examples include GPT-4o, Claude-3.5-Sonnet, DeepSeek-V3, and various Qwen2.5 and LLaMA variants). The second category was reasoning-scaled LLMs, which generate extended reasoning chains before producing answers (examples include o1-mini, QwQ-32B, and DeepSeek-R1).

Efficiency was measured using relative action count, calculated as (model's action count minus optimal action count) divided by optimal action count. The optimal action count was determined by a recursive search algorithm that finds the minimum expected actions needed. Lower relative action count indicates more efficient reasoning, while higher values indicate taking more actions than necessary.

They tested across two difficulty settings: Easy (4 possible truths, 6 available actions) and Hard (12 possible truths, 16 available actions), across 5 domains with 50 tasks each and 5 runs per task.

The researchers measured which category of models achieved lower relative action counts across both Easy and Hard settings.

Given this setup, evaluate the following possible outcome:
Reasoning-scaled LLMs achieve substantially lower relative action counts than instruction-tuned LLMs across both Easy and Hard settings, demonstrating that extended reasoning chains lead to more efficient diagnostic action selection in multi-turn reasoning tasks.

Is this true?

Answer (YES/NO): YES